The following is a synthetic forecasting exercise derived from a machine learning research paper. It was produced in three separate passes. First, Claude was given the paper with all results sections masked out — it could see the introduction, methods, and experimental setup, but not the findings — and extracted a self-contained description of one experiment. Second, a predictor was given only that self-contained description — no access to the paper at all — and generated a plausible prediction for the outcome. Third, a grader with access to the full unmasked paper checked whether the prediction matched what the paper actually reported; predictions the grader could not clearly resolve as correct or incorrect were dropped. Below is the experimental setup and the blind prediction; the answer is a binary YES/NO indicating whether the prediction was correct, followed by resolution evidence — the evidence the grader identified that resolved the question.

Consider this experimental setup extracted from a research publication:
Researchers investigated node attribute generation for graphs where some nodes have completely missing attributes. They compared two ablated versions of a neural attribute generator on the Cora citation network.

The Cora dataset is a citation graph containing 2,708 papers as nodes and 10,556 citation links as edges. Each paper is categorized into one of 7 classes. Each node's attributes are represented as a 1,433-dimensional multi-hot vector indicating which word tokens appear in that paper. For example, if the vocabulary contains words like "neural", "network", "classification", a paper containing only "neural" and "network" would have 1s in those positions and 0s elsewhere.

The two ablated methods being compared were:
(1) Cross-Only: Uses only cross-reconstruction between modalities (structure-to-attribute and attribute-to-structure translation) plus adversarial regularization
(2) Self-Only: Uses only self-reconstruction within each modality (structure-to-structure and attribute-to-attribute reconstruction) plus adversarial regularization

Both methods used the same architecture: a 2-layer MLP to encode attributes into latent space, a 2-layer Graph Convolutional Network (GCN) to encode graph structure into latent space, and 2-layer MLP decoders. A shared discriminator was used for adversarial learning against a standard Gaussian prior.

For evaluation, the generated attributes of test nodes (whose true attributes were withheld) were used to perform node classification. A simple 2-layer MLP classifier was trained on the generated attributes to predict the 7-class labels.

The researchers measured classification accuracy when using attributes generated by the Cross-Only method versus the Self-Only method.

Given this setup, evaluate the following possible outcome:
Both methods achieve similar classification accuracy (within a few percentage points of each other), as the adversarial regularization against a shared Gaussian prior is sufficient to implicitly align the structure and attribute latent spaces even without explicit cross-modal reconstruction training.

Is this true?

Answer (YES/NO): NO